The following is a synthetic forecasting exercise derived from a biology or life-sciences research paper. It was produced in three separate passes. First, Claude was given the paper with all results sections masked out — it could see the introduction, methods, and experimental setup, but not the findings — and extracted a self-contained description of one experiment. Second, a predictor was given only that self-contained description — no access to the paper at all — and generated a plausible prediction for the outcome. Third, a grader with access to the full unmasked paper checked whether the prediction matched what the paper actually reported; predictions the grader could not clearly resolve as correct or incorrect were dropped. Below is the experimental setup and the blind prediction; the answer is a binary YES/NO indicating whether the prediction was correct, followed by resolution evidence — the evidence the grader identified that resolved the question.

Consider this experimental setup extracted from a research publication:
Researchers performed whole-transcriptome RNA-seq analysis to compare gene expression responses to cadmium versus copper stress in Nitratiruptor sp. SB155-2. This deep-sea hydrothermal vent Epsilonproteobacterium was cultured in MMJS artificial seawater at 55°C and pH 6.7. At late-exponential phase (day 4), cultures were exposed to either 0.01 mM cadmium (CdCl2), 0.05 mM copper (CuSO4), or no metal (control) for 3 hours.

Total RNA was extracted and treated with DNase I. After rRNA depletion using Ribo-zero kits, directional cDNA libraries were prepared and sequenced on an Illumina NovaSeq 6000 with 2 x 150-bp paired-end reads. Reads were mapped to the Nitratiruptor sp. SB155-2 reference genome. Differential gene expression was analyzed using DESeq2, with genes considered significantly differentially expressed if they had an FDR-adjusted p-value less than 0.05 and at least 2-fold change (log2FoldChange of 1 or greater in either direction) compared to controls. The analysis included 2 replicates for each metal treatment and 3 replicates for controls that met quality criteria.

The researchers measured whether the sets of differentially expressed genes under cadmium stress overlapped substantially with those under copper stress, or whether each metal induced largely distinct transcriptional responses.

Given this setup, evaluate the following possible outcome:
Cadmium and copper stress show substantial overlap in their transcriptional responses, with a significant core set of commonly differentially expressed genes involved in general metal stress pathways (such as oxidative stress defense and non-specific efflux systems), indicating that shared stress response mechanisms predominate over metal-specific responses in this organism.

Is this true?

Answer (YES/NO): NO